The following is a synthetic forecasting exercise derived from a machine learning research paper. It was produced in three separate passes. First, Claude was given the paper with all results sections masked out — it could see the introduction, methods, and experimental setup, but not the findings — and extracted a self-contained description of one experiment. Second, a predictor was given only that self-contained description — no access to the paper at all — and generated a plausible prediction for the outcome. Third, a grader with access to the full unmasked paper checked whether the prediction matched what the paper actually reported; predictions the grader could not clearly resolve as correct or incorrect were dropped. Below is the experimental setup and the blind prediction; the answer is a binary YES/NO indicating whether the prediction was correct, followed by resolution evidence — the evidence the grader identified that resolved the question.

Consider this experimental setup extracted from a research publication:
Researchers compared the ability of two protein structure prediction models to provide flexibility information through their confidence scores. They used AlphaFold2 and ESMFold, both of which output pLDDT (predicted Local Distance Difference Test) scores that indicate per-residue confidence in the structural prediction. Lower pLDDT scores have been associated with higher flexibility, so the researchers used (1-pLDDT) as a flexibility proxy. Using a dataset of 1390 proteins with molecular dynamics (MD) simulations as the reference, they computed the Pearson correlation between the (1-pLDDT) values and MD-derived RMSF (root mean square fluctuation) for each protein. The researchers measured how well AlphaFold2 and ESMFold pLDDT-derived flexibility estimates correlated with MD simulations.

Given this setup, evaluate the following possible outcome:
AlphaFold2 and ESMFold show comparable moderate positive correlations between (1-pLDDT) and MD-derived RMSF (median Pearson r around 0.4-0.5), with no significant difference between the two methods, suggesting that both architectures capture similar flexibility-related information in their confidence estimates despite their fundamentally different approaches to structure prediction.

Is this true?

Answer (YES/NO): NO